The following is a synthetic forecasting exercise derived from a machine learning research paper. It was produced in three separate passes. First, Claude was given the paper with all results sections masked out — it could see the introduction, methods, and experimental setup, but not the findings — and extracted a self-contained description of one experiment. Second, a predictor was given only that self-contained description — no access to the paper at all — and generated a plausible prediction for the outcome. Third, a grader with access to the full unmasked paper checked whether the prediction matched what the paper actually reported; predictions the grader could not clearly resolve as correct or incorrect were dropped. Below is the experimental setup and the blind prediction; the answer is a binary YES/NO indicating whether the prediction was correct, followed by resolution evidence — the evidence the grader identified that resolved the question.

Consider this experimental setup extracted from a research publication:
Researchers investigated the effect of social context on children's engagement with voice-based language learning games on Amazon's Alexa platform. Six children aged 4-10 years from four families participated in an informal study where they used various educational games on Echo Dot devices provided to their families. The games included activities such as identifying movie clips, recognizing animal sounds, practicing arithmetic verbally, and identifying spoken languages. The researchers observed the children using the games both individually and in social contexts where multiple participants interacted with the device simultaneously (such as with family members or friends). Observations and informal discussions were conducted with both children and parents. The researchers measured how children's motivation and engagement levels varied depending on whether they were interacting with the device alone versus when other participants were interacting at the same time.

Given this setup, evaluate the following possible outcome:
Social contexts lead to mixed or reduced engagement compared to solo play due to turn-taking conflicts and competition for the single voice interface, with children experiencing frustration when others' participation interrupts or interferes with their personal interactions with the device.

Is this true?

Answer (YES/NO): NO